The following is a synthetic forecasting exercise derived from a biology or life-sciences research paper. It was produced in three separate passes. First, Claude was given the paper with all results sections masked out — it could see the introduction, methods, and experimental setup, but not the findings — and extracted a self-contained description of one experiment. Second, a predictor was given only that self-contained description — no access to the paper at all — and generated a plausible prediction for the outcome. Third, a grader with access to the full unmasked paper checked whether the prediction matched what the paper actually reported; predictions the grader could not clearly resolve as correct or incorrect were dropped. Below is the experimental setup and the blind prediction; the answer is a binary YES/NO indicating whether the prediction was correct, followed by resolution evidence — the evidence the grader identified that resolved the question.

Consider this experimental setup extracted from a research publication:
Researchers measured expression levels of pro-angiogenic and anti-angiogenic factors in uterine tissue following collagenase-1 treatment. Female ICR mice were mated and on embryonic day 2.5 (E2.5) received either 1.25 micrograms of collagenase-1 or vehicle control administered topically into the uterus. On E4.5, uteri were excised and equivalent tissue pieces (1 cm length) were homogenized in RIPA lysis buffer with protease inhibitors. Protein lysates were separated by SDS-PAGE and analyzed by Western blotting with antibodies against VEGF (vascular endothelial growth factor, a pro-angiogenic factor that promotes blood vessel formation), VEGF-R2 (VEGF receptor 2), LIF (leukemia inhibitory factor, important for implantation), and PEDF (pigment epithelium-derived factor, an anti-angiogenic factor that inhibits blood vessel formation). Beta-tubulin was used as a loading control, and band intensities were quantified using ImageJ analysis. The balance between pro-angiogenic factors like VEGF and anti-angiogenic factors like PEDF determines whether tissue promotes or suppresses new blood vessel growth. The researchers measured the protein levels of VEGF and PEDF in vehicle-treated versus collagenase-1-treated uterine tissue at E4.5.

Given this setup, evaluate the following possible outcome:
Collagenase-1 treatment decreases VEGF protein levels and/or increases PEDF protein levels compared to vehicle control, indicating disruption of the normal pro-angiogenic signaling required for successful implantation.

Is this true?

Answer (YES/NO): NO